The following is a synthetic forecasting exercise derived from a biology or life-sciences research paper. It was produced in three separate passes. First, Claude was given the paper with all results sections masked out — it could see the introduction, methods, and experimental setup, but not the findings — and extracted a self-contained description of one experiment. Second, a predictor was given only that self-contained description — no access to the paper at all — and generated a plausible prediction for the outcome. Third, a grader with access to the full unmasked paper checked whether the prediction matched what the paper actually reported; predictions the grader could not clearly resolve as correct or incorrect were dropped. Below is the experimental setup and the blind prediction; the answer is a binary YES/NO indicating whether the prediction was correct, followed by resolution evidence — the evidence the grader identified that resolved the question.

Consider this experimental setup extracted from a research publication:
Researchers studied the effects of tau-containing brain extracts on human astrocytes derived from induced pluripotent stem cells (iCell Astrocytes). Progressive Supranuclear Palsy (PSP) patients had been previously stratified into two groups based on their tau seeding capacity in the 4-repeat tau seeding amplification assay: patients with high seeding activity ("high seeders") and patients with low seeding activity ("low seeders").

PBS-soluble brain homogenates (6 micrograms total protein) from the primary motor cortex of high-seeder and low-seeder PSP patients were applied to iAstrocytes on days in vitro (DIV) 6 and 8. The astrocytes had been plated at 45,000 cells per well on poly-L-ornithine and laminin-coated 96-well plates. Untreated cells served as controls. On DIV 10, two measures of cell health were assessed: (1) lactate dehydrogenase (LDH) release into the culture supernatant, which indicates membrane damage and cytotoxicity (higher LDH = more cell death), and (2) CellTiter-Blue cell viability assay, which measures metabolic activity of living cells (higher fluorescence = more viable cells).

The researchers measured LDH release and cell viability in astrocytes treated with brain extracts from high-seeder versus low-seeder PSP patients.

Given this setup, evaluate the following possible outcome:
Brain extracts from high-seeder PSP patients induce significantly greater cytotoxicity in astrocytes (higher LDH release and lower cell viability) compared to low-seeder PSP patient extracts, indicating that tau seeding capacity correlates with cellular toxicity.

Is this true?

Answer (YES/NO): YES